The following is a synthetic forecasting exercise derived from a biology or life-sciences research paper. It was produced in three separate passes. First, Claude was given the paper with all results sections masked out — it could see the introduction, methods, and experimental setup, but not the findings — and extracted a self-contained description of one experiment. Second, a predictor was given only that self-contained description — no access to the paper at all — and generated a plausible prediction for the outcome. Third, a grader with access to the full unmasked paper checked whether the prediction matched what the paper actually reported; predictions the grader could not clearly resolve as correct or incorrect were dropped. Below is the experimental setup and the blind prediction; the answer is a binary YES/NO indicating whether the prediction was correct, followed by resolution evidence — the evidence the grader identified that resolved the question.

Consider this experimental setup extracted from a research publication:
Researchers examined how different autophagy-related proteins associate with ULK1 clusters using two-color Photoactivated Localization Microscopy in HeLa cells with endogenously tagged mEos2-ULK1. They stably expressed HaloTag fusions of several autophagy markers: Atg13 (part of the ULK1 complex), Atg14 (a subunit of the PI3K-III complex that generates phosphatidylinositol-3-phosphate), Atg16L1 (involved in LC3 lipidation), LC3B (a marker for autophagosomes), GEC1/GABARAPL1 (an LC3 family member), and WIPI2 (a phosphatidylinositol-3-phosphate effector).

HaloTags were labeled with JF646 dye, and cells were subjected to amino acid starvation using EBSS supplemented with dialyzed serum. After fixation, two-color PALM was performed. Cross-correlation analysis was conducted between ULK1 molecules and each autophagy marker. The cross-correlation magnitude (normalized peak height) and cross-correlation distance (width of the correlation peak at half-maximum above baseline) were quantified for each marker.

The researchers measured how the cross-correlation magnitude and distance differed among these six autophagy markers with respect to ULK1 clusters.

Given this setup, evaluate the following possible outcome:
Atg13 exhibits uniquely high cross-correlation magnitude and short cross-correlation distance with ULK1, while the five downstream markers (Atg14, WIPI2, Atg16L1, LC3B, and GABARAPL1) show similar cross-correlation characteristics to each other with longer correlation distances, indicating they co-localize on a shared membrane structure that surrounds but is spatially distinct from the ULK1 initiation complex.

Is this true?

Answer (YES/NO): NO